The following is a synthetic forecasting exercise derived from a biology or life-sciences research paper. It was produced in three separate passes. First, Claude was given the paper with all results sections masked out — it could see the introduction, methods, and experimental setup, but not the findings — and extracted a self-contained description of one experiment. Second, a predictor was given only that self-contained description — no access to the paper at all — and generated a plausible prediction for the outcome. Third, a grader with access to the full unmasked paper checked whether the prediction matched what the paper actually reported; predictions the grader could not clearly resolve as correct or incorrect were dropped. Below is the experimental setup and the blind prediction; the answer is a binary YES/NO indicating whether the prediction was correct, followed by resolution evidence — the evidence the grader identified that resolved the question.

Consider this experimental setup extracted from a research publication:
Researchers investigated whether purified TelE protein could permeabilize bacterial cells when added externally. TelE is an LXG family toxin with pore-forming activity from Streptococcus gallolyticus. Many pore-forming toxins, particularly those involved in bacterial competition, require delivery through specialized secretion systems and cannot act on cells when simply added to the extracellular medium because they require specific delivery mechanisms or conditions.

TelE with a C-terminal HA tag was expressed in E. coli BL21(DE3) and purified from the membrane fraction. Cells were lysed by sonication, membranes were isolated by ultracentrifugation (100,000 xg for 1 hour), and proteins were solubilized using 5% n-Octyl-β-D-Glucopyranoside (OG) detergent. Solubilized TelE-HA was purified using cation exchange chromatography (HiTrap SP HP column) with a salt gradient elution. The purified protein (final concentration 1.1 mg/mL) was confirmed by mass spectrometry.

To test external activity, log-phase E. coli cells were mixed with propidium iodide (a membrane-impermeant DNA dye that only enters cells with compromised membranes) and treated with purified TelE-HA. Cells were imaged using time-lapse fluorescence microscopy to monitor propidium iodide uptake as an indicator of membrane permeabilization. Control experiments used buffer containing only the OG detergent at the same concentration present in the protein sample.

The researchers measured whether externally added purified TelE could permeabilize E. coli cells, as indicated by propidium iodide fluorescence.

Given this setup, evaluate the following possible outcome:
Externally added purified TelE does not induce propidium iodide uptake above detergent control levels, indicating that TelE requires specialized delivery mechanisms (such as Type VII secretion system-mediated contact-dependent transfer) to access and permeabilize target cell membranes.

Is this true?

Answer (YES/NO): NO